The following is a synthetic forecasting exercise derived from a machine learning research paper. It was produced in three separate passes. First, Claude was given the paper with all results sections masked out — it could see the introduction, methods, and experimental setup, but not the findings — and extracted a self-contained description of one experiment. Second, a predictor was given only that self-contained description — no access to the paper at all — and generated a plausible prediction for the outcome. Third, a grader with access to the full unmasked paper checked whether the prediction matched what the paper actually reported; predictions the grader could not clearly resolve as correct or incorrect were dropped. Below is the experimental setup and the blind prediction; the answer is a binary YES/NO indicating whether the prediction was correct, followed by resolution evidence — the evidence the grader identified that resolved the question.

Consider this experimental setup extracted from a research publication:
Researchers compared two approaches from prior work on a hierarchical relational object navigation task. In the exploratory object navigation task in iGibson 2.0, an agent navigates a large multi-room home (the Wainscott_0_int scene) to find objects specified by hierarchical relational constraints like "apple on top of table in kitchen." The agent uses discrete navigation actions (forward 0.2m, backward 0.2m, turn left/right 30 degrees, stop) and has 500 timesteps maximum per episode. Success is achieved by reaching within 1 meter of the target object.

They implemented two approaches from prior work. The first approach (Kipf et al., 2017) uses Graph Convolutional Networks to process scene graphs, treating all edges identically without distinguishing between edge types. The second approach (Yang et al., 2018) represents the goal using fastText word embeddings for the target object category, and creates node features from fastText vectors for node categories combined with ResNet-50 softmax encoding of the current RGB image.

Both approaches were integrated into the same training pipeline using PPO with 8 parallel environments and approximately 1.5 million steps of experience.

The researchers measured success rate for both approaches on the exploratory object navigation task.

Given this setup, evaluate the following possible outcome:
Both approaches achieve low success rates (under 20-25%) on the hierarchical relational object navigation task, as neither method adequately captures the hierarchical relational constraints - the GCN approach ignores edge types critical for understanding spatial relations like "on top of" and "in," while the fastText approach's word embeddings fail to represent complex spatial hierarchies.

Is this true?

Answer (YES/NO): NO